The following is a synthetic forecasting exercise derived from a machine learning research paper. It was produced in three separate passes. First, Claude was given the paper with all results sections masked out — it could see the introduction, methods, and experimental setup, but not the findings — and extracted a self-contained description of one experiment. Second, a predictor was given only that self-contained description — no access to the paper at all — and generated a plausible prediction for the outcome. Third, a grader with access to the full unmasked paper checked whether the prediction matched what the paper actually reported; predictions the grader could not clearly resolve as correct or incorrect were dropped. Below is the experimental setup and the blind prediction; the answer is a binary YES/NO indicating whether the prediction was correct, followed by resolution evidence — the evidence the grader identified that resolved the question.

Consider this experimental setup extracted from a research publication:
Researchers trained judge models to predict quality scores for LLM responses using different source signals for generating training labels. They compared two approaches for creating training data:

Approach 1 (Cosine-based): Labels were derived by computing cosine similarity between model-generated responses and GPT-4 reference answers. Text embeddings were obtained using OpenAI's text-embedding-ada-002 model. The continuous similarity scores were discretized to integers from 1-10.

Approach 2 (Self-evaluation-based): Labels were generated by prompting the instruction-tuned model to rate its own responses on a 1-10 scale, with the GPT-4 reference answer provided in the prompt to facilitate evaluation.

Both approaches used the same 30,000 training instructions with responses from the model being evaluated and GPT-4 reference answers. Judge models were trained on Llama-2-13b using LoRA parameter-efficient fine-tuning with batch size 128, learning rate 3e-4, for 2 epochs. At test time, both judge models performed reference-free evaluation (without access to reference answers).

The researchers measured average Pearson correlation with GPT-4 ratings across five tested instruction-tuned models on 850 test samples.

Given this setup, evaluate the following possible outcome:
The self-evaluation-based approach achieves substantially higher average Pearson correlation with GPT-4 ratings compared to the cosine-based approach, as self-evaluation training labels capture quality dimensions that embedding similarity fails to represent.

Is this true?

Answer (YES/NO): NO